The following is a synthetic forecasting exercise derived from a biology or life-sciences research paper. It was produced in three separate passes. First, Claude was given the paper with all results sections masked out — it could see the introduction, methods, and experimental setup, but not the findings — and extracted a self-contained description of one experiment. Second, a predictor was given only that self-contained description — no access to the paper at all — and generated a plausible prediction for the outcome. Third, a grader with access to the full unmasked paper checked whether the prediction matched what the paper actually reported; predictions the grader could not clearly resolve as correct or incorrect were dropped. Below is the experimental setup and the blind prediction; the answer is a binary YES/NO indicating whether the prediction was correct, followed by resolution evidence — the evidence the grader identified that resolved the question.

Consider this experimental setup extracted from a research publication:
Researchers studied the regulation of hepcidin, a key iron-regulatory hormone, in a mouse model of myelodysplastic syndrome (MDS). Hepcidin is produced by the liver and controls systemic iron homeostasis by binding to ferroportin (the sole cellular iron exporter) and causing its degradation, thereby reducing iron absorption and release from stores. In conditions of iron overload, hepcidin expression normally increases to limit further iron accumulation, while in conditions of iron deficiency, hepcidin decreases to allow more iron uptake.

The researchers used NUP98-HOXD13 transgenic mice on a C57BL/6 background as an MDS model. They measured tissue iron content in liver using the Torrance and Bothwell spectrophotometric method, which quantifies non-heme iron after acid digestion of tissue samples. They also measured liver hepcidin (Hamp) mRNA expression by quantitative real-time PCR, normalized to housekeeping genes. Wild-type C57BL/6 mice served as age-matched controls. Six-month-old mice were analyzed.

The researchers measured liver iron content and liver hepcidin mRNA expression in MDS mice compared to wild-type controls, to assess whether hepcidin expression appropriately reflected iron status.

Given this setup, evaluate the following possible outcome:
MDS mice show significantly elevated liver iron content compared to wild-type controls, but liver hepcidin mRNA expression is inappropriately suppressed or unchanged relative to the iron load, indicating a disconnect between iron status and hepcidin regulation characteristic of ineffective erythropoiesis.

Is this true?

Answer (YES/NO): YES